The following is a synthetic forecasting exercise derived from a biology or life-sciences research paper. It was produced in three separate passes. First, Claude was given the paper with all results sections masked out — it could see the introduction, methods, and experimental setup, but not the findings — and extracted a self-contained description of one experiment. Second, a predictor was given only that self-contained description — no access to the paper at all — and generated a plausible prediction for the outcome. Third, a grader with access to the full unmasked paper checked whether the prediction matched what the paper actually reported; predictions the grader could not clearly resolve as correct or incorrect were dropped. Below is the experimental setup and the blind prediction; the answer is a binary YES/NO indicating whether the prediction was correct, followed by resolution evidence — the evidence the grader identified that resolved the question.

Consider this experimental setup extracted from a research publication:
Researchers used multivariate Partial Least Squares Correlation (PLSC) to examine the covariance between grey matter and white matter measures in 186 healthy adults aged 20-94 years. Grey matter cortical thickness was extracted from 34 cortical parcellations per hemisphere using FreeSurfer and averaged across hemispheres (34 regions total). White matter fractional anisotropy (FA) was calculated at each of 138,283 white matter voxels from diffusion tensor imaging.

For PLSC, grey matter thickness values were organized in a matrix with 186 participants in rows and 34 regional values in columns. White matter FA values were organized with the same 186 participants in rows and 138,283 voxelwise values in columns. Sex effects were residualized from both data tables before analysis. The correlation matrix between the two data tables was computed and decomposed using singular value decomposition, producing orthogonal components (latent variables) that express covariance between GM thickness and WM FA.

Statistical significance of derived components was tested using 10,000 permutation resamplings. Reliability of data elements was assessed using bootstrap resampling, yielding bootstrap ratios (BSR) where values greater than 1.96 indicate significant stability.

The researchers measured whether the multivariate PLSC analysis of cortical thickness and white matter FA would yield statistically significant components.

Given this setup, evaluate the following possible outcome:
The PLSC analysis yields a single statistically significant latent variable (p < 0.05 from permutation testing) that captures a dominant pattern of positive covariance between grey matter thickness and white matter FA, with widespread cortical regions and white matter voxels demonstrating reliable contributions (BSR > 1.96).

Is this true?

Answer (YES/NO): YES